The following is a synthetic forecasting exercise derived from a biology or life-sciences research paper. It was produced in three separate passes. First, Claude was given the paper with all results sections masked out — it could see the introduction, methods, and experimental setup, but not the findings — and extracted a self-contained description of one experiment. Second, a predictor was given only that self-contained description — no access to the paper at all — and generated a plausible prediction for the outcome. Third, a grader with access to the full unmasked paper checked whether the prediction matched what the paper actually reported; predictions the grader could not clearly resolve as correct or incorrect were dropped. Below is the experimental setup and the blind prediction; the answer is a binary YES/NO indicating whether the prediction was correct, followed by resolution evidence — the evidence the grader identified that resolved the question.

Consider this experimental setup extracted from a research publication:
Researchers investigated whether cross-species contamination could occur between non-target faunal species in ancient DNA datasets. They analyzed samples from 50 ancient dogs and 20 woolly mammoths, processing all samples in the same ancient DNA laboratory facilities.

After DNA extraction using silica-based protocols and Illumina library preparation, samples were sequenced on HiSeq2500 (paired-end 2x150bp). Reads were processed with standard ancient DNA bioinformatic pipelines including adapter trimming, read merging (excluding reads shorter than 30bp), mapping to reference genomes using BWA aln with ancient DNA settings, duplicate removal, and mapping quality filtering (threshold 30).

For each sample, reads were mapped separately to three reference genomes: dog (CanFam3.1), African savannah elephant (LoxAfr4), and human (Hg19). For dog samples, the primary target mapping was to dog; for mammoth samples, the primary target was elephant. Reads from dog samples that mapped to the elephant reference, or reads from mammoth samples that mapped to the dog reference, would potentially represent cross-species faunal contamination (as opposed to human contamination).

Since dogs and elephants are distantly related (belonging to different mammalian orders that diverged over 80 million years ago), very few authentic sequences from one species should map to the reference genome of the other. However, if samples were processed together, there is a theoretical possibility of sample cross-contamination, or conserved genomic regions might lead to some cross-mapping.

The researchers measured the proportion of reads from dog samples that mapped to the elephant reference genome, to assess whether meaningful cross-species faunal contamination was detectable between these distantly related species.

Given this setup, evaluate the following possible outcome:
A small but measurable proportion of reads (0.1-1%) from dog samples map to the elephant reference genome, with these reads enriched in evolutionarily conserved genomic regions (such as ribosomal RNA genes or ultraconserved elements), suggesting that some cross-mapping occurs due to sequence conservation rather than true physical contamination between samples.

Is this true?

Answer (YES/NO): NO